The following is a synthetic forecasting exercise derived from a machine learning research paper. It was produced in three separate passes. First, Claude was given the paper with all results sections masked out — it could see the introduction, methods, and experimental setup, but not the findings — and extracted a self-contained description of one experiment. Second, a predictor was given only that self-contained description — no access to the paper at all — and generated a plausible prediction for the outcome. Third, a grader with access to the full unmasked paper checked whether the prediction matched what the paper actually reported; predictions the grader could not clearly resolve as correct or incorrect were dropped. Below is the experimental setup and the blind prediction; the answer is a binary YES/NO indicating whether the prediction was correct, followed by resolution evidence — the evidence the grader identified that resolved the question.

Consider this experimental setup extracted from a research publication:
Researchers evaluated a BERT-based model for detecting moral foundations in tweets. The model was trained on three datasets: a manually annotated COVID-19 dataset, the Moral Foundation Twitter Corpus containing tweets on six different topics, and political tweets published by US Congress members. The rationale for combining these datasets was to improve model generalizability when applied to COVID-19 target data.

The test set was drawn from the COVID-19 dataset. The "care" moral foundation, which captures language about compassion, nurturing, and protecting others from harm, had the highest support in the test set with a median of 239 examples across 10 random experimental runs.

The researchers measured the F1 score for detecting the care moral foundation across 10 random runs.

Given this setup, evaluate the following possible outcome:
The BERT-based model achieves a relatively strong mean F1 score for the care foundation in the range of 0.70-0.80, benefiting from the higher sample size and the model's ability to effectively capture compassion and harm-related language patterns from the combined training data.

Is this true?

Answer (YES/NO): NO